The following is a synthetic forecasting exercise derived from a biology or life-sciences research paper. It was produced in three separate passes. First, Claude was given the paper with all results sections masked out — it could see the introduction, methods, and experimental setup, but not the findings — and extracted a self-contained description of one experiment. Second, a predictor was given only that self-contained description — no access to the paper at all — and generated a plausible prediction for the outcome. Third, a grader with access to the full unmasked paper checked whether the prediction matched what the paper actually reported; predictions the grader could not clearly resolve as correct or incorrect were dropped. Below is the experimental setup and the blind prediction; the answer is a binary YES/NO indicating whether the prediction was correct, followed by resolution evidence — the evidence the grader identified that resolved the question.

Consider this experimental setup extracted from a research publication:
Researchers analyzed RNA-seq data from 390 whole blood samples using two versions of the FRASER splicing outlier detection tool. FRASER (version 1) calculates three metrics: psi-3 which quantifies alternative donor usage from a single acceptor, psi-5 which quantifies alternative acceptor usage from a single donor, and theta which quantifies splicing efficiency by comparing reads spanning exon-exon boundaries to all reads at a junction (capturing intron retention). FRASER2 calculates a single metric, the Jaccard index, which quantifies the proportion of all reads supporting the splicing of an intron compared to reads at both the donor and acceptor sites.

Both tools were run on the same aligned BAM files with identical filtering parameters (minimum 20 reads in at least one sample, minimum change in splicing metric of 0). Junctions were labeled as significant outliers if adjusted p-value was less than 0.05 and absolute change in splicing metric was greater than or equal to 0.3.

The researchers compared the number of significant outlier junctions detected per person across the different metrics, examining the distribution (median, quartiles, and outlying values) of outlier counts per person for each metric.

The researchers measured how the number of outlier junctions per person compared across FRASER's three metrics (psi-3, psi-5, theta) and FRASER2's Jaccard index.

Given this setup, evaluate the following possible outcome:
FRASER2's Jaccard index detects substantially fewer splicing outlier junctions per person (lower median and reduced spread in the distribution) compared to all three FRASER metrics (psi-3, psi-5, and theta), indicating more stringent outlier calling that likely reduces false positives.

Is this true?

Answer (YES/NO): YES